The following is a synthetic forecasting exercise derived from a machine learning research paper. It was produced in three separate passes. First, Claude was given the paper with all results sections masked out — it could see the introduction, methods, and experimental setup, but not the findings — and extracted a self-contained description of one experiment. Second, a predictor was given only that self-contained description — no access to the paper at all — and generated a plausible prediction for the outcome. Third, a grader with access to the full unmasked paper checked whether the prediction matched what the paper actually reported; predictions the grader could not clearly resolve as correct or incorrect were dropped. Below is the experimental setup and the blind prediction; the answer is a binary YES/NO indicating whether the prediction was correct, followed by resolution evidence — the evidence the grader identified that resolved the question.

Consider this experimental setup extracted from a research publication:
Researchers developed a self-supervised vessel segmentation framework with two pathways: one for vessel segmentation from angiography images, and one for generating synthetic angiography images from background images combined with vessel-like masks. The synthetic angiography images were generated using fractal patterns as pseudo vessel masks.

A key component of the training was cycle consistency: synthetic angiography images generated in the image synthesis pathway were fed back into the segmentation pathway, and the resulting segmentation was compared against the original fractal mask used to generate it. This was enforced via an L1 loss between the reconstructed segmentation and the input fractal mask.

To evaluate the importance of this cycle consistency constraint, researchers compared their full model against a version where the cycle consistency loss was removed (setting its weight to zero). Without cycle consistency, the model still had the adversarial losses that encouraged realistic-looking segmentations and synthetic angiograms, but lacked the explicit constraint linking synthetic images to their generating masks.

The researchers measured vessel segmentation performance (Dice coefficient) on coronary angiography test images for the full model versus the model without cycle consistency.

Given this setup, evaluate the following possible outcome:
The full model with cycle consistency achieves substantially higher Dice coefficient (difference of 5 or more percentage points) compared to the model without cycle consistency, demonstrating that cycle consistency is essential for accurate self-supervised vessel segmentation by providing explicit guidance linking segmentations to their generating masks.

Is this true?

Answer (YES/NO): YES